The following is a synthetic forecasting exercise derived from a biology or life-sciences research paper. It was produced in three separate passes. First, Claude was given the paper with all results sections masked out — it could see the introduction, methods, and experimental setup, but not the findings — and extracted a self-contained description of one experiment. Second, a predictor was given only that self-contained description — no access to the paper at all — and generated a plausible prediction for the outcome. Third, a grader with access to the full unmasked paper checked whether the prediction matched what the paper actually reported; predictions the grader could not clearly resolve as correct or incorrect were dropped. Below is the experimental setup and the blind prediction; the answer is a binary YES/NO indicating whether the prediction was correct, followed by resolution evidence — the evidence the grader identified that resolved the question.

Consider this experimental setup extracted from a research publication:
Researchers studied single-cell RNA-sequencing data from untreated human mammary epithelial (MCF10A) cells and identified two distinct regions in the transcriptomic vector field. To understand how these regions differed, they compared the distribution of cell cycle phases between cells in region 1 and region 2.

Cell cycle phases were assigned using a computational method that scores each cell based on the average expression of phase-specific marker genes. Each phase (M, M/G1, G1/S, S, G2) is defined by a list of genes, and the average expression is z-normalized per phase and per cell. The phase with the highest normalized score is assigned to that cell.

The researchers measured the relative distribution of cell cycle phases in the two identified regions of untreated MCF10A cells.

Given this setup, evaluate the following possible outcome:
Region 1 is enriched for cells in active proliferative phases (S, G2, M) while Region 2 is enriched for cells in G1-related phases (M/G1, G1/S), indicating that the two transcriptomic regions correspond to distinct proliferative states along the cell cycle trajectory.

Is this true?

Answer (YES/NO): NO